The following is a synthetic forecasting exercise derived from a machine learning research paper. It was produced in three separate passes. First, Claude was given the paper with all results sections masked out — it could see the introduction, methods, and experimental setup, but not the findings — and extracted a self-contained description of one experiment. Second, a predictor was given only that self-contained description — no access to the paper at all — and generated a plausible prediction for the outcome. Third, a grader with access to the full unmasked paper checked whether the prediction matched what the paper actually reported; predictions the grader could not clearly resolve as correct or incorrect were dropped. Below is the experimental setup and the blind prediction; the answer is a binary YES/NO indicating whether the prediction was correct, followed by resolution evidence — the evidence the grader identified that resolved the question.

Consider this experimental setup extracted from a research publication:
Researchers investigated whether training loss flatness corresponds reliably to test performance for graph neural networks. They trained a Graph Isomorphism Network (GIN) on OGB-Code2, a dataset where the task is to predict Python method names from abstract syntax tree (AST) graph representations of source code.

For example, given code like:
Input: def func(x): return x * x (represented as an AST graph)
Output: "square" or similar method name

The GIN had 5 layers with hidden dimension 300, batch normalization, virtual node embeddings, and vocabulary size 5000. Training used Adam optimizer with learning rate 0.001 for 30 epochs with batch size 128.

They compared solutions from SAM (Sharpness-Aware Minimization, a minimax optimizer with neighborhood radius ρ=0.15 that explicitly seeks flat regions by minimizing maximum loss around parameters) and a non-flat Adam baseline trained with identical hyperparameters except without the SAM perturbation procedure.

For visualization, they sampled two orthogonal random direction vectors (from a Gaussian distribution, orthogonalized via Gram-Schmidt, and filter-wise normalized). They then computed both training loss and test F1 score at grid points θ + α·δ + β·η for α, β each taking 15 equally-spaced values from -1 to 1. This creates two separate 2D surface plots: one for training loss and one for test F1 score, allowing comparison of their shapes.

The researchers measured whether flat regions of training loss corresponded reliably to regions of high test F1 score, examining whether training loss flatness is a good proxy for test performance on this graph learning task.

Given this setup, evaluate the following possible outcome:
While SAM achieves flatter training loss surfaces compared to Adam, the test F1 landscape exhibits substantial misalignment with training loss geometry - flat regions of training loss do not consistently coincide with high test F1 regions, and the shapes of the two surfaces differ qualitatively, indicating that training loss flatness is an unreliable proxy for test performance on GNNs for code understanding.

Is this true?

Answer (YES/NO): NO